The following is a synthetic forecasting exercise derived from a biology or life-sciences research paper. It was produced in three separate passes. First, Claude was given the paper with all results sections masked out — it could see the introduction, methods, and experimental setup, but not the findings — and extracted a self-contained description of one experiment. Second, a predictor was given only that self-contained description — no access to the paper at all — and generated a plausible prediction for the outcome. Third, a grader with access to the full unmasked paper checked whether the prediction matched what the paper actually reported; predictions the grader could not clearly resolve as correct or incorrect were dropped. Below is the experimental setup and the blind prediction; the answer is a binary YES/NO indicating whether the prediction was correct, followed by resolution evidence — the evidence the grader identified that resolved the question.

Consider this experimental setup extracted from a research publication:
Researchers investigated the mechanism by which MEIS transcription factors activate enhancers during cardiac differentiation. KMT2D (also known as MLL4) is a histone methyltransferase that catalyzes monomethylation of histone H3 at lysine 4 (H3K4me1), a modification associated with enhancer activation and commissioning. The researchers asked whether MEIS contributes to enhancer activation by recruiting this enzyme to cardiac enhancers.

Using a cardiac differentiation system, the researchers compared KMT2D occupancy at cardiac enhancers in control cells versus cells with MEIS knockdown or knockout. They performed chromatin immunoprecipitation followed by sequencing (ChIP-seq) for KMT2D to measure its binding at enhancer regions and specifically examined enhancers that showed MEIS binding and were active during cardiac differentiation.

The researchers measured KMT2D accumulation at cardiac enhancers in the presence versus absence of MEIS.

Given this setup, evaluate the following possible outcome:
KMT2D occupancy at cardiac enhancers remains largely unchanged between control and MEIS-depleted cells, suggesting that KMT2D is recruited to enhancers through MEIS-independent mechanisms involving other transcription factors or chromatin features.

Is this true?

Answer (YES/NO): NO